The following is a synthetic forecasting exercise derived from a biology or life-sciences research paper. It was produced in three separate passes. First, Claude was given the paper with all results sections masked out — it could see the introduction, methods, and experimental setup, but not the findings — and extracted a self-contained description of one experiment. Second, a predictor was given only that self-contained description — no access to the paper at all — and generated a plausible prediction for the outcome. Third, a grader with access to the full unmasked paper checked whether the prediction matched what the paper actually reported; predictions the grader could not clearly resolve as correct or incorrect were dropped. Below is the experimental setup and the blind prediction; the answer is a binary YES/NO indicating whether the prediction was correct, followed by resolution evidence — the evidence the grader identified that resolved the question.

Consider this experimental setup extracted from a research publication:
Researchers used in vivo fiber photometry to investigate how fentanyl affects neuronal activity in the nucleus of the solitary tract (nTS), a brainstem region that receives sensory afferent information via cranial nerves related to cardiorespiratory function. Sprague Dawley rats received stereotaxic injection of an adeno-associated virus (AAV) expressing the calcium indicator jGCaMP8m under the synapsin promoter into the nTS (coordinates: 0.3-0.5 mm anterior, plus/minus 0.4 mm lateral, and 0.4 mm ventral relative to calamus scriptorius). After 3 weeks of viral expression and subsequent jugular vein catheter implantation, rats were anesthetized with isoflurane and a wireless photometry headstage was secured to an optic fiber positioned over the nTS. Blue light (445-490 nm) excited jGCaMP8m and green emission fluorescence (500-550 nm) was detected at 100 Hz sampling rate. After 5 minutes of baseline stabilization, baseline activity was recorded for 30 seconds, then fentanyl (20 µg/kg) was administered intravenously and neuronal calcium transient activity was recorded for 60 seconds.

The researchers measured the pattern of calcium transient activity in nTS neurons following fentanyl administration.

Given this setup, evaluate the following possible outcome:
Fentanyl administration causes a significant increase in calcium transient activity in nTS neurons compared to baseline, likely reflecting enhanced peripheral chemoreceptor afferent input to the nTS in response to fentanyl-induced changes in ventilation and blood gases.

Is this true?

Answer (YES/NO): NO